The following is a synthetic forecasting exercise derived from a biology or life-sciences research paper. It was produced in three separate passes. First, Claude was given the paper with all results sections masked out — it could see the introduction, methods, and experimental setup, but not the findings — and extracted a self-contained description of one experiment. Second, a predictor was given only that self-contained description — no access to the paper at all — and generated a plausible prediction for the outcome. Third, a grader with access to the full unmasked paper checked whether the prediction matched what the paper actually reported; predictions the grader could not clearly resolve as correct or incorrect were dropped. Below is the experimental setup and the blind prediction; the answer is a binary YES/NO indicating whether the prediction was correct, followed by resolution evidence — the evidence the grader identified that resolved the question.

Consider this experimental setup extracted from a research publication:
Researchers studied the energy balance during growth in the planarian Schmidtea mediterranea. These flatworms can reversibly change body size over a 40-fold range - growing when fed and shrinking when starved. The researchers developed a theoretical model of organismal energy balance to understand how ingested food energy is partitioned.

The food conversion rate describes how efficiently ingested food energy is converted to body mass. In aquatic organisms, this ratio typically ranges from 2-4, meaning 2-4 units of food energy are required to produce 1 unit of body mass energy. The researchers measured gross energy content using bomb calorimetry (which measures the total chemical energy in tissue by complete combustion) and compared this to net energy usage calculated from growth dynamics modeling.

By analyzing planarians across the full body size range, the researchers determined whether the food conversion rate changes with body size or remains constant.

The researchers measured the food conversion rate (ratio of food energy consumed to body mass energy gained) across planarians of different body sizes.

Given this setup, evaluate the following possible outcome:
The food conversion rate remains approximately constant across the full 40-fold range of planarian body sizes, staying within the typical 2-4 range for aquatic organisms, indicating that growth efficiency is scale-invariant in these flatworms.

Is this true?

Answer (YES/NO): YES